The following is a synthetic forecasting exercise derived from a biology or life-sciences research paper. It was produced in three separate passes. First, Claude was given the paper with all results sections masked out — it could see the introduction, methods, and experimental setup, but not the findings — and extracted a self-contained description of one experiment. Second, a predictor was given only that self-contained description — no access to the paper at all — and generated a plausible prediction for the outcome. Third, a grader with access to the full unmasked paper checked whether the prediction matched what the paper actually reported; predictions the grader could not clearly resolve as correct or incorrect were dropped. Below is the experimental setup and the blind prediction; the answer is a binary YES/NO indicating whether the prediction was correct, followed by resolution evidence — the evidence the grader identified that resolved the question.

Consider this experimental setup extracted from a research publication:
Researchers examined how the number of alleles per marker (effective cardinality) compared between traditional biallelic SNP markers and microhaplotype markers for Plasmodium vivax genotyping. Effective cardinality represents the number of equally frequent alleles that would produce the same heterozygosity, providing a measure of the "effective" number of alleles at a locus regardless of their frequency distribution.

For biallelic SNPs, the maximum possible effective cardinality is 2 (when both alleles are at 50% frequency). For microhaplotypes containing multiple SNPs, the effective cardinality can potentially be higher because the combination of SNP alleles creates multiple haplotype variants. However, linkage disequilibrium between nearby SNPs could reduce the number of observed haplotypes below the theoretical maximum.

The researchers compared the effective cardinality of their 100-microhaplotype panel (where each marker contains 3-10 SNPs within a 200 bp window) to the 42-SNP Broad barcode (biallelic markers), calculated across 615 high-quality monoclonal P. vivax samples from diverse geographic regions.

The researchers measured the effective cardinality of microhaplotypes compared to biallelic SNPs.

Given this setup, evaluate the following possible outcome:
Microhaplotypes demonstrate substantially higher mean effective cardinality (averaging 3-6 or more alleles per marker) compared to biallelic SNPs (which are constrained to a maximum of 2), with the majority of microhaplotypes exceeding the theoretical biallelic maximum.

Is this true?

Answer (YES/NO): YES